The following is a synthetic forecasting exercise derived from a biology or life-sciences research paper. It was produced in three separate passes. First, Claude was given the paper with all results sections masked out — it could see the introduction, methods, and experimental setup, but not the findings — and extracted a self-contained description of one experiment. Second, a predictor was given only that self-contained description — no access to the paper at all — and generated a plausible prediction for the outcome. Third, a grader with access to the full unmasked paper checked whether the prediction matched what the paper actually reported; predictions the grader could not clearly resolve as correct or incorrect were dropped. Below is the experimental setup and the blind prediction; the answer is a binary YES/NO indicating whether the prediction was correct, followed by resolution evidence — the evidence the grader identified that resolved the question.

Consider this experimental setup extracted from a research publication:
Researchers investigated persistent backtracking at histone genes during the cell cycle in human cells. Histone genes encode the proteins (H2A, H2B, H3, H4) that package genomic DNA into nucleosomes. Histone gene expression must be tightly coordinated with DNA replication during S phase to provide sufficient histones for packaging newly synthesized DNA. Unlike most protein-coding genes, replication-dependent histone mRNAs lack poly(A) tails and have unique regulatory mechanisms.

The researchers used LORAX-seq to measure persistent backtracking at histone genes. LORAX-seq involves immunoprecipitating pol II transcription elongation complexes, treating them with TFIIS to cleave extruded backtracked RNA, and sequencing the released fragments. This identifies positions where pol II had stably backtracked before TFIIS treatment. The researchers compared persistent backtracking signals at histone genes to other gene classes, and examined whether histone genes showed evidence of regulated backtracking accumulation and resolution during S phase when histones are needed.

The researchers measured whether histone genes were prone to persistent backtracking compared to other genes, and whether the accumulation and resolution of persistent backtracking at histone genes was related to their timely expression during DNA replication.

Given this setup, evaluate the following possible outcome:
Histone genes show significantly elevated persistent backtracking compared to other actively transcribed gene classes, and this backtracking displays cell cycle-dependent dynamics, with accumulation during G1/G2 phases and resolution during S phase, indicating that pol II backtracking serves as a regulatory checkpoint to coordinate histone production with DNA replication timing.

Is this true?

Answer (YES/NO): NO